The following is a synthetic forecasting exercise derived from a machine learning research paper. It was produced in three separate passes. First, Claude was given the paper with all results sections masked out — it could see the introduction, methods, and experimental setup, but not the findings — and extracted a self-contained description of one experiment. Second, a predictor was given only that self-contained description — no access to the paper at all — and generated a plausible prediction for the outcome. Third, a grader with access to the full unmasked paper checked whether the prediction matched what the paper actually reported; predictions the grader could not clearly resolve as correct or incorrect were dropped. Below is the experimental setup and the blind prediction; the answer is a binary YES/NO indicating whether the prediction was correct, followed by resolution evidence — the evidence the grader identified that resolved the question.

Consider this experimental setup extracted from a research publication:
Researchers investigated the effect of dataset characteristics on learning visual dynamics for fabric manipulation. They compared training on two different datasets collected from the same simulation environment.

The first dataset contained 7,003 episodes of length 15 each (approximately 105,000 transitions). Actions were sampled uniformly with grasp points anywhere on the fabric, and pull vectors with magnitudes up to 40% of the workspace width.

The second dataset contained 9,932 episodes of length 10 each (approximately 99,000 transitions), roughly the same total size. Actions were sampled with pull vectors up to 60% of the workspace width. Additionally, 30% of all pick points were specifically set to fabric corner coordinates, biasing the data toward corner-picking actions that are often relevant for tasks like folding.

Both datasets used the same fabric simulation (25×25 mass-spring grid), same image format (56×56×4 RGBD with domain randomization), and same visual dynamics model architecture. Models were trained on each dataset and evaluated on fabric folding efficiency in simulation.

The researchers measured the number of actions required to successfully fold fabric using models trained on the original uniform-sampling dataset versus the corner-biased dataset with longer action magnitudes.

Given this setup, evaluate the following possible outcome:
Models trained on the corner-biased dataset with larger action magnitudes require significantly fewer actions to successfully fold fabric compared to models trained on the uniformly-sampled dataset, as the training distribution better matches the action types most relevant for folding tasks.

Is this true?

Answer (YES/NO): YES